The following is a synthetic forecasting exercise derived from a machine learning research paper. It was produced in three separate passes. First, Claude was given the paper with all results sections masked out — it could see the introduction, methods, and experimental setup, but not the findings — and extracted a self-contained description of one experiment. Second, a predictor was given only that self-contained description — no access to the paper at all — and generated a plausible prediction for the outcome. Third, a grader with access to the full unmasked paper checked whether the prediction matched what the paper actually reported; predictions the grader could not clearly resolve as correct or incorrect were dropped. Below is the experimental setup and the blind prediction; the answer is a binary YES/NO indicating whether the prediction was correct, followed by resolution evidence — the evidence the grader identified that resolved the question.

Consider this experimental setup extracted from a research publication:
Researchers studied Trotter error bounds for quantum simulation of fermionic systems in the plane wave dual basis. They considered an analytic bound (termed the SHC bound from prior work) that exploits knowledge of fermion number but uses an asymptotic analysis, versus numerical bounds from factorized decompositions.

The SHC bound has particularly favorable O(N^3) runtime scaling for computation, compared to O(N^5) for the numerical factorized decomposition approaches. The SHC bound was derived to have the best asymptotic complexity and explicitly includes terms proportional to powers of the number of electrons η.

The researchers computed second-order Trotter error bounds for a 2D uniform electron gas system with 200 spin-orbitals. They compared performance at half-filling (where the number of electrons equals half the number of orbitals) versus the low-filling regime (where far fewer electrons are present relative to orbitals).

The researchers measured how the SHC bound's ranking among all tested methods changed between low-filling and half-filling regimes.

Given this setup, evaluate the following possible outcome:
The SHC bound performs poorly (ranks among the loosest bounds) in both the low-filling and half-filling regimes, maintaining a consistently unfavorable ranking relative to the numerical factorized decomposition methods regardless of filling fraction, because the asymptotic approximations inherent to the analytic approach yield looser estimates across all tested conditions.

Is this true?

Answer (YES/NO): NO